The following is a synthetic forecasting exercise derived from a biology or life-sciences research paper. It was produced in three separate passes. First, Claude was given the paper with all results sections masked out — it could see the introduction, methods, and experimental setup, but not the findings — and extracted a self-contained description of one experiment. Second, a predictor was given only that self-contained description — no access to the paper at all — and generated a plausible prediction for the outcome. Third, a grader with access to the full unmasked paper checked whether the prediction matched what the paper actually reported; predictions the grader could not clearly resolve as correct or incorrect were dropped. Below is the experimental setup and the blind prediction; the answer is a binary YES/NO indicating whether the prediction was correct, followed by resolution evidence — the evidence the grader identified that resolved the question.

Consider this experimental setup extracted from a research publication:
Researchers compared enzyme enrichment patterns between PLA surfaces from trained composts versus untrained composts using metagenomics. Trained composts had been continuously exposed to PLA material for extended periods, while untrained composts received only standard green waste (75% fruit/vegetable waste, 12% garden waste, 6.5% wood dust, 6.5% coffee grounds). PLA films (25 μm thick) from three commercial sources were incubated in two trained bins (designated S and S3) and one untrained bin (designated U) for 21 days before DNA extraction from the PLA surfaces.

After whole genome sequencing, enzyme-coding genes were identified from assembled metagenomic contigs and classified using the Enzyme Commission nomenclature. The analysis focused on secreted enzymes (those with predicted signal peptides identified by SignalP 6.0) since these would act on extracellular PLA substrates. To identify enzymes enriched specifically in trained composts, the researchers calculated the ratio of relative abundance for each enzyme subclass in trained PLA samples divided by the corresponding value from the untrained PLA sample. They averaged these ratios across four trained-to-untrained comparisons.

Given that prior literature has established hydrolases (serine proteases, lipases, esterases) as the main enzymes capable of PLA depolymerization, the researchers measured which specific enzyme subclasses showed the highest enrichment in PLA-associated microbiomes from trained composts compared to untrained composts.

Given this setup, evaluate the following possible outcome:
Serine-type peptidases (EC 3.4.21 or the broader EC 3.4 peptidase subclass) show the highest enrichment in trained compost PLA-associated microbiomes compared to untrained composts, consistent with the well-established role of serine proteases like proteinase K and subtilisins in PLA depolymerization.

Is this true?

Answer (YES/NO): NO